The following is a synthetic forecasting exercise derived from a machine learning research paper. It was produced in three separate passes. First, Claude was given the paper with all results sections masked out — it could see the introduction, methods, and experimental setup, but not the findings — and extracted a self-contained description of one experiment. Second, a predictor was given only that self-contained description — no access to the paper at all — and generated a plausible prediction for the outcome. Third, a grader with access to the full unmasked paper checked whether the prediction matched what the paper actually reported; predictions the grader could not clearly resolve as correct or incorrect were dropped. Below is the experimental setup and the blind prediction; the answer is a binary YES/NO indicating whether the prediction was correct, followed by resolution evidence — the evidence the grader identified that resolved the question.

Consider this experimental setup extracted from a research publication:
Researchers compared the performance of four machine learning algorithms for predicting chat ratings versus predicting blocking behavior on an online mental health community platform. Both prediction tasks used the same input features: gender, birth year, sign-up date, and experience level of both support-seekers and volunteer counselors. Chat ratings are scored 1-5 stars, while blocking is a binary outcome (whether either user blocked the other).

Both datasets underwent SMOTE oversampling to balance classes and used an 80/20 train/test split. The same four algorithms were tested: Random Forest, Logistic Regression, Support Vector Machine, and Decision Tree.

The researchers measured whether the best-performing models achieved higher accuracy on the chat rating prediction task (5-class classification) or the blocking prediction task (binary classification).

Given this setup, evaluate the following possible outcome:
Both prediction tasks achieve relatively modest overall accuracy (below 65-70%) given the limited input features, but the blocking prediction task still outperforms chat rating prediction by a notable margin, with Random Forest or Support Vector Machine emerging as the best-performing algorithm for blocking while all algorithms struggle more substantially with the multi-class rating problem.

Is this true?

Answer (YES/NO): NO